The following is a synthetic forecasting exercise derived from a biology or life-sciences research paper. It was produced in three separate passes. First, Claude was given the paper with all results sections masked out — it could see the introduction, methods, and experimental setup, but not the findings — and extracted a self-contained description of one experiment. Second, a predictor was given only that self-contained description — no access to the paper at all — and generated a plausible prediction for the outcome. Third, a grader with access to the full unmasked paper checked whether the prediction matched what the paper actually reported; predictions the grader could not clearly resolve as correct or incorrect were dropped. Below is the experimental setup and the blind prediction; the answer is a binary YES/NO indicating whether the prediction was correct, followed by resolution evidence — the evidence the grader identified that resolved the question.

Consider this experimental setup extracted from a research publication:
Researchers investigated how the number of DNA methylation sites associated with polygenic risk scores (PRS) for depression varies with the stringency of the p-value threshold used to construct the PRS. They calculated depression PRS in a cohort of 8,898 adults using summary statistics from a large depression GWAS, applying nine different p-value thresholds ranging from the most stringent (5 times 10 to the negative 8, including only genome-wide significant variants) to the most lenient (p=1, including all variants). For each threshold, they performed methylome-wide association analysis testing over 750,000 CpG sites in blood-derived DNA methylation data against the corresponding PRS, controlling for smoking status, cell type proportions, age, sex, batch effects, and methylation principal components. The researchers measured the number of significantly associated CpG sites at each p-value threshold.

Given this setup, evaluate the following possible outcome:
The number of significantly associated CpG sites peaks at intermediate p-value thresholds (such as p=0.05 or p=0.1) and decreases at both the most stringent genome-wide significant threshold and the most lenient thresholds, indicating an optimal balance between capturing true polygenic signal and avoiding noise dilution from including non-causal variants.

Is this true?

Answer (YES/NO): NO